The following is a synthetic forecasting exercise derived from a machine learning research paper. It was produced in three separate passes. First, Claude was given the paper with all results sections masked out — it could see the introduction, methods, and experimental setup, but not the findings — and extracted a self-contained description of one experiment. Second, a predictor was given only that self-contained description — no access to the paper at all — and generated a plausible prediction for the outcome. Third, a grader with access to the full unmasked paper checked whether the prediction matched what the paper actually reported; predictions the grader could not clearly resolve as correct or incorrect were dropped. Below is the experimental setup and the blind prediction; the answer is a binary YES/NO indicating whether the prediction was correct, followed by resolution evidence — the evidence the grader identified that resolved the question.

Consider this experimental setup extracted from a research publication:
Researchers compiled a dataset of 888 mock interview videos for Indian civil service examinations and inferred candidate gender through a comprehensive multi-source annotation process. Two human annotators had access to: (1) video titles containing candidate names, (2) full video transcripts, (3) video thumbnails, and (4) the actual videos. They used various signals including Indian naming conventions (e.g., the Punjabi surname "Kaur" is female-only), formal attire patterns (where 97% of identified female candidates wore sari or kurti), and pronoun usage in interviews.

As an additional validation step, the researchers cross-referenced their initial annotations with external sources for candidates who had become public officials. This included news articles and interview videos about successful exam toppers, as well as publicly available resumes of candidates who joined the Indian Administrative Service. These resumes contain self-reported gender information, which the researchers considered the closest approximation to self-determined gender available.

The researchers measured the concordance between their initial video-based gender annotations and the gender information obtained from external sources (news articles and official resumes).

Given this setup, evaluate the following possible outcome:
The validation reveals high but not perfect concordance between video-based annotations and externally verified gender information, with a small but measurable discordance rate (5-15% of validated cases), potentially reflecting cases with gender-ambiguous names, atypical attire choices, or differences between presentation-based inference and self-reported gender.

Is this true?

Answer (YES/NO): NO